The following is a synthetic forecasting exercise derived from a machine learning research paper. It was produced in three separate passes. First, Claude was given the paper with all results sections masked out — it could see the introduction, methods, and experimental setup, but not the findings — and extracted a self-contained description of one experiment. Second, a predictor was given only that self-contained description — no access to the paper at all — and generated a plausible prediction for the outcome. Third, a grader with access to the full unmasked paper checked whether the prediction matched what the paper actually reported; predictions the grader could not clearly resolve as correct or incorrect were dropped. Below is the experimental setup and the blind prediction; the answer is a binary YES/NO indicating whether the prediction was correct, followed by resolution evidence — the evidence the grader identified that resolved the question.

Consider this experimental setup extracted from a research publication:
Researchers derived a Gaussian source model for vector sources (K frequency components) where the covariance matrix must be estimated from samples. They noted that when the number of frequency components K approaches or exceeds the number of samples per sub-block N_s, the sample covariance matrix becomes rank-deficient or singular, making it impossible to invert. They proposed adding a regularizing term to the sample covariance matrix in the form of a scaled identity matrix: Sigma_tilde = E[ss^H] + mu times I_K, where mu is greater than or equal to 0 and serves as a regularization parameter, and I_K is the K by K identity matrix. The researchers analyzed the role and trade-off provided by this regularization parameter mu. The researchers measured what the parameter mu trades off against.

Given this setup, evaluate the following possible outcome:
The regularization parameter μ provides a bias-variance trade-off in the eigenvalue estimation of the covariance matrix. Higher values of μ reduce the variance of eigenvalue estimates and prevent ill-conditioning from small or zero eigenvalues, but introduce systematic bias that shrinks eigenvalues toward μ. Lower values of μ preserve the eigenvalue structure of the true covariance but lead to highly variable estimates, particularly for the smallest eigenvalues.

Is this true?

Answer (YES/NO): NO